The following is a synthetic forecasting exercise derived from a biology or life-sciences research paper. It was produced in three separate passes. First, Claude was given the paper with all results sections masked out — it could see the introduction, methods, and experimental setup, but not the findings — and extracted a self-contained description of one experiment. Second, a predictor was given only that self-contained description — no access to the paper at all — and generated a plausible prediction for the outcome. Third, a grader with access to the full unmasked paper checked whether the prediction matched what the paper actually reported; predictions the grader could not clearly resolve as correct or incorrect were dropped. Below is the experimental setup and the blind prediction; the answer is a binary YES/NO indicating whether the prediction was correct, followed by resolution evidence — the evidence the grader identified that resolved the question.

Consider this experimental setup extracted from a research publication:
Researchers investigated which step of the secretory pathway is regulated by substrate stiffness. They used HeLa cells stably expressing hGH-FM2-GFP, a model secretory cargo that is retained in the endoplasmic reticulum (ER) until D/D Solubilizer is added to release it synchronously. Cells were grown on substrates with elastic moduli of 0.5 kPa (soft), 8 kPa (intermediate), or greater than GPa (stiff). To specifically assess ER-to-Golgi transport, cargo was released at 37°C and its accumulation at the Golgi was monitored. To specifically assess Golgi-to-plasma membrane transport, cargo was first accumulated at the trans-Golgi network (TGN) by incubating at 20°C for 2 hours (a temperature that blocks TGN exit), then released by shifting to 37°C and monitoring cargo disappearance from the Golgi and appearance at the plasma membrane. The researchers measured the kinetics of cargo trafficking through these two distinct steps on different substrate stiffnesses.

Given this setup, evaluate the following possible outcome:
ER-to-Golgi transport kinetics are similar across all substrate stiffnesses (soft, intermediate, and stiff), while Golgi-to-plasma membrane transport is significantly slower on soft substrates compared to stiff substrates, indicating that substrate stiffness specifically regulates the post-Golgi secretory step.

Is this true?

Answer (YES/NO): YES